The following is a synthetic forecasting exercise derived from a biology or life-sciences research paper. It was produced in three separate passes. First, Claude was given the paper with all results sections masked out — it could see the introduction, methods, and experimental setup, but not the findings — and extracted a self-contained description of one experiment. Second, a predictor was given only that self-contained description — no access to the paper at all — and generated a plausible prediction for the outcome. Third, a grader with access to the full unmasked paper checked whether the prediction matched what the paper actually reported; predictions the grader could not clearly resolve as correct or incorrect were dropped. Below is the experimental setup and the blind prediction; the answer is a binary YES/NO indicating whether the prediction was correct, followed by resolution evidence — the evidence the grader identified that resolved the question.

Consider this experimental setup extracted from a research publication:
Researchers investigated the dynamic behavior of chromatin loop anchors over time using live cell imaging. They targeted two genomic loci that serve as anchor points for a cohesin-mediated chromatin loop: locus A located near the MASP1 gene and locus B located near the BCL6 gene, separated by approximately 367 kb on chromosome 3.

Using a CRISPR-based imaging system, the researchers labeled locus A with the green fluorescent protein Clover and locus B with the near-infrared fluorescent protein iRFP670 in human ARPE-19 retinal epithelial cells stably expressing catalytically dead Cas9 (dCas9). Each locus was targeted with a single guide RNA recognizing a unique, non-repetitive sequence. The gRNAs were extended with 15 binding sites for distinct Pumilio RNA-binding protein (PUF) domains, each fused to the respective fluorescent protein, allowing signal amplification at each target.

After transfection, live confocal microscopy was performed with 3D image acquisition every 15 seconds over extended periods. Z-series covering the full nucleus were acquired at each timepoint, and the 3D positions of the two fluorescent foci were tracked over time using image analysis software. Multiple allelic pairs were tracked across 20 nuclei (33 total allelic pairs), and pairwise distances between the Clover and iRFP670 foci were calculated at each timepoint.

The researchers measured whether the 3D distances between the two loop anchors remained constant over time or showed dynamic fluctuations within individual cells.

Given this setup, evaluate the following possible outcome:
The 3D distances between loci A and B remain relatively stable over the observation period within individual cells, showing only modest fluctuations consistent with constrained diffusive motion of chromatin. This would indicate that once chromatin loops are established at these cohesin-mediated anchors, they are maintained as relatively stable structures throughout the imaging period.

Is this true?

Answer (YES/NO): NO